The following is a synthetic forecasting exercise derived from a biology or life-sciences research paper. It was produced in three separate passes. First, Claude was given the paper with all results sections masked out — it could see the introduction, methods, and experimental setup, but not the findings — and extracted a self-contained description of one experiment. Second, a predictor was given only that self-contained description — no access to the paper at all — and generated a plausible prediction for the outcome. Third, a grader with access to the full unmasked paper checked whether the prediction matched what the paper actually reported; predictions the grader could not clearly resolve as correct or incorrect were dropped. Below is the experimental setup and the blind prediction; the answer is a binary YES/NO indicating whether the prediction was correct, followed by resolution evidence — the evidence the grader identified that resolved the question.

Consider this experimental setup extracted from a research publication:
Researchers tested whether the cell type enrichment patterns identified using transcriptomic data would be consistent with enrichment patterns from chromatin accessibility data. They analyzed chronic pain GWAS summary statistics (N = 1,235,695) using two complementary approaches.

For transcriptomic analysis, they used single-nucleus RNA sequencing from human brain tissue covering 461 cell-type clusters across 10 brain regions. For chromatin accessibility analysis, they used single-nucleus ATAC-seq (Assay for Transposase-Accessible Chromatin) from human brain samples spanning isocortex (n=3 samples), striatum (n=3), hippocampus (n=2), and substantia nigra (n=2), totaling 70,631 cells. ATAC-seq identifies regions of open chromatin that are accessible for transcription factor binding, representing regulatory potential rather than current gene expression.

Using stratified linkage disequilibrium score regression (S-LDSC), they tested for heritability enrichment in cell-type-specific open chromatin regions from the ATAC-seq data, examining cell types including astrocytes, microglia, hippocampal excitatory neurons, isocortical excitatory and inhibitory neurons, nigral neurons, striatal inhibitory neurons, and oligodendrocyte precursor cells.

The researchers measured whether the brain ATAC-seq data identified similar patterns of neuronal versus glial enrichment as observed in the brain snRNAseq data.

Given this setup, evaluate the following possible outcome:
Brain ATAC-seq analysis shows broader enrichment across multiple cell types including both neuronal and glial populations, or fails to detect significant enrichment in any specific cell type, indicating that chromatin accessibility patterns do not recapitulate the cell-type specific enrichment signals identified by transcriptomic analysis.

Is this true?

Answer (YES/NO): NO